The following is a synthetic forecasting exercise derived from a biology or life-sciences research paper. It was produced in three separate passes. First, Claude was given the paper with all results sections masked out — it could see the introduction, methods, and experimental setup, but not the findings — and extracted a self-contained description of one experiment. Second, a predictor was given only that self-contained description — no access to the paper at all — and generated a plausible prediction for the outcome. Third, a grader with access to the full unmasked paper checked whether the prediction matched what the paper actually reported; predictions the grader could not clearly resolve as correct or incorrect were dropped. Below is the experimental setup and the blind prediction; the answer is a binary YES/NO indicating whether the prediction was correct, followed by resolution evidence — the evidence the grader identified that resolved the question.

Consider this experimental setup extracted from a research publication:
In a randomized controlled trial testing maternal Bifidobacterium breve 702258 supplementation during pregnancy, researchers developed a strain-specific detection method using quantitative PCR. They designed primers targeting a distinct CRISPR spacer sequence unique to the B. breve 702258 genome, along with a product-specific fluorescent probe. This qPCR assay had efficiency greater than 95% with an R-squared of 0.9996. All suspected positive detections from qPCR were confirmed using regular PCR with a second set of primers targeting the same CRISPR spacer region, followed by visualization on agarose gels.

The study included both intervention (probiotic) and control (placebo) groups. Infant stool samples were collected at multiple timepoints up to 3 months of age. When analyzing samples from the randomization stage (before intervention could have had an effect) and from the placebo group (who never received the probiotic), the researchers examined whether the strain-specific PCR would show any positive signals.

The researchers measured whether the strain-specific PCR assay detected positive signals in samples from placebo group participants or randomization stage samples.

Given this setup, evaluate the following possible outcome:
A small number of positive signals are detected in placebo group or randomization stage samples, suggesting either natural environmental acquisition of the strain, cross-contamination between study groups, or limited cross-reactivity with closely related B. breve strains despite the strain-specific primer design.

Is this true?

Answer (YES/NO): YES